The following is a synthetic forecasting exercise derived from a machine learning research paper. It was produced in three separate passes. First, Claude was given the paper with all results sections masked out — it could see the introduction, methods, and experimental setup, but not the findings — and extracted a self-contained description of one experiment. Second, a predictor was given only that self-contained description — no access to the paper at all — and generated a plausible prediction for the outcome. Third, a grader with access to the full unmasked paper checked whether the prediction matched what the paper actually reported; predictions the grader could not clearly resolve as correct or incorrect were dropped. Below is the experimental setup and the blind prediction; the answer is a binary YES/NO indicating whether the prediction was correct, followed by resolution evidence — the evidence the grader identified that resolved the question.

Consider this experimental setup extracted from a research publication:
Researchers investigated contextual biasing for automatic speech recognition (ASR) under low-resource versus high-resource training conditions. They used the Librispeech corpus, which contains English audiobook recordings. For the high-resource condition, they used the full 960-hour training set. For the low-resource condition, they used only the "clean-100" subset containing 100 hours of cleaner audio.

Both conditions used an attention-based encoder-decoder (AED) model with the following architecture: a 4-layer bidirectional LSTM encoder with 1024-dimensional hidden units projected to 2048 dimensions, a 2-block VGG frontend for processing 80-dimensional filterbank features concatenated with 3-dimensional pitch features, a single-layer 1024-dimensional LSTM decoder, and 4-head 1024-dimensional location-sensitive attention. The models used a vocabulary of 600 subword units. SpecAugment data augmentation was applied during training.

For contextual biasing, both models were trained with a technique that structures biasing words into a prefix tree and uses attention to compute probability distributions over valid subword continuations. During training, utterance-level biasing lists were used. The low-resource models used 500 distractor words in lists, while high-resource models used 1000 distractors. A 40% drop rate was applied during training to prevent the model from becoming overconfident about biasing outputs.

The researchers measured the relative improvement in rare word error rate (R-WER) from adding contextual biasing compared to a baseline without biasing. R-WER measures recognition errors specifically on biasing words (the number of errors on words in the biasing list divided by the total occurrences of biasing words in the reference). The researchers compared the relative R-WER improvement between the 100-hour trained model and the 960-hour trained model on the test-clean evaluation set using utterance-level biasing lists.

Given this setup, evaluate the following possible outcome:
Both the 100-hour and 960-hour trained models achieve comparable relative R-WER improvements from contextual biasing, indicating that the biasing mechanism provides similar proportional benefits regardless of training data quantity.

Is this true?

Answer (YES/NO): YES